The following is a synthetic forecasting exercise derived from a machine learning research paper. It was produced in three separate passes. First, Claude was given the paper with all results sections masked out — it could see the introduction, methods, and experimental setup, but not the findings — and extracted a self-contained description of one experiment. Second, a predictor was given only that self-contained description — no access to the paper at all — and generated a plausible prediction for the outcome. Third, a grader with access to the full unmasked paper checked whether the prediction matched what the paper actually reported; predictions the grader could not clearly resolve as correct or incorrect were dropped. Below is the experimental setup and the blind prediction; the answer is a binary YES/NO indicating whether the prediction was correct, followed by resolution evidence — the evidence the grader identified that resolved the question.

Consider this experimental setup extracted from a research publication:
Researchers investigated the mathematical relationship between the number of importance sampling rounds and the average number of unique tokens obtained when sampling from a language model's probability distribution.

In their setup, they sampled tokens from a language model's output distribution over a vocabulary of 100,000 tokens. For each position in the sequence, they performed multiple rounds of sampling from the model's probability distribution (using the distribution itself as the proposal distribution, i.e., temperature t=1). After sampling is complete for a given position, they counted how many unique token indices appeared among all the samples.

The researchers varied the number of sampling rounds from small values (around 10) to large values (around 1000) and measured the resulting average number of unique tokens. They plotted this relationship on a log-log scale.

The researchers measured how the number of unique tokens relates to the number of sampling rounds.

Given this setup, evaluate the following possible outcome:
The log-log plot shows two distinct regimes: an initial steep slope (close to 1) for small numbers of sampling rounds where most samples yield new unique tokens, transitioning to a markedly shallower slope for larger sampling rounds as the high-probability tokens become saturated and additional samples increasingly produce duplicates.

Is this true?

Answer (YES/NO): NO